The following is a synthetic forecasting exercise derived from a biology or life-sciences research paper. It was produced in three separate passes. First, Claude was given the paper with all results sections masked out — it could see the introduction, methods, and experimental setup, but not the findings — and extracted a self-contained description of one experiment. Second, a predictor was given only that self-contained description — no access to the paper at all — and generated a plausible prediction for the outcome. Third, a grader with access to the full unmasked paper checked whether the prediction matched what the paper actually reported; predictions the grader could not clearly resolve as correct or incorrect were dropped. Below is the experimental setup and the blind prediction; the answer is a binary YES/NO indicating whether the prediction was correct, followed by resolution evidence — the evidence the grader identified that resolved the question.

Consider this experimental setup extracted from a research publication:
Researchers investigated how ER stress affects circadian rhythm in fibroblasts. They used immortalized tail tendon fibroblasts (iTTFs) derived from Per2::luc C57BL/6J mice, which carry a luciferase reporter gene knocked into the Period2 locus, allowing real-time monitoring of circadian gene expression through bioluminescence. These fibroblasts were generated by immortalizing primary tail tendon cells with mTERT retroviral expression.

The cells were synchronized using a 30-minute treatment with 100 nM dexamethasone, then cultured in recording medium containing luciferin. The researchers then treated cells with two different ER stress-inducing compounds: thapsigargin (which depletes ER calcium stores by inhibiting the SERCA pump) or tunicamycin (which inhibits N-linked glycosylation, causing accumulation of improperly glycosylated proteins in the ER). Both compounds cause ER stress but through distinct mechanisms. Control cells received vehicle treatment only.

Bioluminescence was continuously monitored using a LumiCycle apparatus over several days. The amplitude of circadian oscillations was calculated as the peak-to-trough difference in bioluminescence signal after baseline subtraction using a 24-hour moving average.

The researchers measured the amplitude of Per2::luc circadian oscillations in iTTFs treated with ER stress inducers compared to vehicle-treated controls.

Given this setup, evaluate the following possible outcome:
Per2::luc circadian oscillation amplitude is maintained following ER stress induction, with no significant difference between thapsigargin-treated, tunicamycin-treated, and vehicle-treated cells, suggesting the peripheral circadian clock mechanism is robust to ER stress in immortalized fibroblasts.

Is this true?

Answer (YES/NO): NO